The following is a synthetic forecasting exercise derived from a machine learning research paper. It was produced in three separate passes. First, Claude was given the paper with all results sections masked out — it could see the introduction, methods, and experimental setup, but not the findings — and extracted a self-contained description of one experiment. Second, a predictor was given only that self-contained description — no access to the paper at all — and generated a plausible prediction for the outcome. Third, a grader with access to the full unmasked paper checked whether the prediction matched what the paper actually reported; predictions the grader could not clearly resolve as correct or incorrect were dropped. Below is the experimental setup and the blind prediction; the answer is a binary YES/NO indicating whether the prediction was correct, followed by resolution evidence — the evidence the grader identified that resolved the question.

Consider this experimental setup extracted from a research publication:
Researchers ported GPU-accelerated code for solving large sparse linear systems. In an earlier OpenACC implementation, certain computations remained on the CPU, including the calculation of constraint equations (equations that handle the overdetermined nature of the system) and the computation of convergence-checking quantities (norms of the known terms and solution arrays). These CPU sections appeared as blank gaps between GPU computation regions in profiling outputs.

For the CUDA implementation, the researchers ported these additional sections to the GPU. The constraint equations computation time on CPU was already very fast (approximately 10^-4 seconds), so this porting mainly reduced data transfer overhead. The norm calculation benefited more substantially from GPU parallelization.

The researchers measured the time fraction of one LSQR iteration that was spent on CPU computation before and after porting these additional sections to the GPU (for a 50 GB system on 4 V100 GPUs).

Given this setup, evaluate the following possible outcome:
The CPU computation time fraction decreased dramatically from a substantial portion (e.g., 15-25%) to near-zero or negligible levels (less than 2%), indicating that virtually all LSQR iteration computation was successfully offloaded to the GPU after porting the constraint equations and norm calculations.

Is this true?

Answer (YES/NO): NO